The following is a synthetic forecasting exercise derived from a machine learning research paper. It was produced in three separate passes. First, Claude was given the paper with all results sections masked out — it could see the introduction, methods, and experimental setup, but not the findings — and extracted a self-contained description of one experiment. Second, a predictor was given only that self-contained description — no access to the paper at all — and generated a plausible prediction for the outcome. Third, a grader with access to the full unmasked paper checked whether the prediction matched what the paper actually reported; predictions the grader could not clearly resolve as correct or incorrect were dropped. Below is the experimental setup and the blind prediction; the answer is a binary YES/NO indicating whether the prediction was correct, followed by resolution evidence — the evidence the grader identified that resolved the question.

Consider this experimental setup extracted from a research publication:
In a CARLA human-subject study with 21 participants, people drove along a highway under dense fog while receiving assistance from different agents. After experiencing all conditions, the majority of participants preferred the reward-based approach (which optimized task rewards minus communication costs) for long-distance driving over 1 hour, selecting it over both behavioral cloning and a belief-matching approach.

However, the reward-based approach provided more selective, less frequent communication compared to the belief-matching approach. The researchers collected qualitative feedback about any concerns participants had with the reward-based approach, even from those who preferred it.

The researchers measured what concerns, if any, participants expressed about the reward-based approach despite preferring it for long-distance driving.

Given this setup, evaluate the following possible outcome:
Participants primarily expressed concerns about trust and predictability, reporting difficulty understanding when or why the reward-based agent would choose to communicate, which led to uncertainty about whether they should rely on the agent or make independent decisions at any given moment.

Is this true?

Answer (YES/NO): NO